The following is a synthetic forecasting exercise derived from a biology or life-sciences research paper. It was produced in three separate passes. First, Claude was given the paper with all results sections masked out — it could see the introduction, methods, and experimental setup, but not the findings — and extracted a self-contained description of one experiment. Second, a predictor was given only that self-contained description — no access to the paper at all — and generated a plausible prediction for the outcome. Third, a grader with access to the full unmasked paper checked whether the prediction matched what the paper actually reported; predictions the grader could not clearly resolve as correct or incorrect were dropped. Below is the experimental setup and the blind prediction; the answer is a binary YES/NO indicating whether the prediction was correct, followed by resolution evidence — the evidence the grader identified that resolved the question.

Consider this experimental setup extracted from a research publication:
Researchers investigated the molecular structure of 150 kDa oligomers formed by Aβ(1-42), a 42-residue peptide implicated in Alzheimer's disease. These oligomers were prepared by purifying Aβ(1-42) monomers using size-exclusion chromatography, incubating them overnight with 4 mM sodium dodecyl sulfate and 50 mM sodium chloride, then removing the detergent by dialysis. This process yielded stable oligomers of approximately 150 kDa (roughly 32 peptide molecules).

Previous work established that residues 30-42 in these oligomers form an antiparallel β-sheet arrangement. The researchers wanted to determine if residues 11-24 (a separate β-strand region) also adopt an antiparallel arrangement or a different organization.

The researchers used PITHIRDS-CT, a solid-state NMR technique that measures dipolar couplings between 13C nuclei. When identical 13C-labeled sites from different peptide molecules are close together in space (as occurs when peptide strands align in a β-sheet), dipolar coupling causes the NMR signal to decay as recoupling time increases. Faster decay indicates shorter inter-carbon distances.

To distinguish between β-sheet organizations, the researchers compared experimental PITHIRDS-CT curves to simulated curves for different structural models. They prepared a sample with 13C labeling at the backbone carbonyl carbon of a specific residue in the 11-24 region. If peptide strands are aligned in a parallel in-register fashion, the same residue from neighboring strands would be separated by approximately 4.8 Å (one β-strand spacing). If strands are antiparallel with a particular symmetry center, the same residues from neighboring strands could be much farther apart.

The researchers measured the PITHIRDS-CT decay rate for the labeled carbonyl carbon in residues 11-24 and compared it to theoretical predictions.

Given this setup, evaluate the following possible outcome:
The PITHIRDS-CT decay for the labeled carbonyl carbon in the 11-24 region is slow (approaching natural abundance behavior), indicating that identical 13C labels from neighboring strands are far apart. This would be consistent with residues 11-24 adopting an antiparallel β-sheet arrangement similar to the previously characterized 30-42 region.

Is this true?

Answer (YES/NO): NO